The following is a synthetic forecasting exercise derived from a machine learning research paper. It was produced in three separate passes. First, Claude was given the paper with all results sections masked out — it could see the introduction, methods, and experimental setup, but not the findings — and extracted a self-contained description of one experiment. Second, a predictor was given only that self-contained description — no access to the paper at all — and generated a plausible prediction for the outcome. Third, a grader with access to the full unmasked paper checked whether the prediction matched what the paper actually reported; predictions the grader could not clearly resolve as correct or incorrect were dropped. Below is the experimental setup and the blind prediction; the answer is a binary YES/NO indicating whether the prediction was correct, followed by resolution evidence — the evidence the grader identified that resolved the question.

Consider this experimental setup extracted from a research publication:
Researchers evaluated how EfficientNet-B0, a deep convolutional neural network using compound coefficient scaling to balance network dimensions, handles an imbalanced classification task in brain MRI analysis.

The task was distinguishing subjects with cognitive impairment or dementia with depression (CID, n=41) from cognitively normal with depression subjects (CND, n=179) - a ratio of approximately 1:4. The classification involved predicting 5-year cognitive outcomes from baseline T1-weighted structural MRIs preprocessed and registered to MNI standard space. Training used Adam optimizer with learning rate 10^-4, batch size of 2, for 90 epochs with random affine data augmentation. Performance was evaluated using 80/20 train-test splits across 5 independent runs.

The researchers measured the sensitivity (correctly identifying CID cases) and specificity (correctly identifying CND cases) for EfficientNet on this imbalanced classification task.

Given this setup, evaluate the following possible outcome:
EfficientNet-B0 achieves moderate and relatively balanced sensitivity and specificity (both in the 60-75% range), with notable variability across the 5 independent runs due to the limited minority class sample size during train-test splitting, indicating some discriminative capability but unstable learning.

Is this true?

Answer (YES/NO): NO